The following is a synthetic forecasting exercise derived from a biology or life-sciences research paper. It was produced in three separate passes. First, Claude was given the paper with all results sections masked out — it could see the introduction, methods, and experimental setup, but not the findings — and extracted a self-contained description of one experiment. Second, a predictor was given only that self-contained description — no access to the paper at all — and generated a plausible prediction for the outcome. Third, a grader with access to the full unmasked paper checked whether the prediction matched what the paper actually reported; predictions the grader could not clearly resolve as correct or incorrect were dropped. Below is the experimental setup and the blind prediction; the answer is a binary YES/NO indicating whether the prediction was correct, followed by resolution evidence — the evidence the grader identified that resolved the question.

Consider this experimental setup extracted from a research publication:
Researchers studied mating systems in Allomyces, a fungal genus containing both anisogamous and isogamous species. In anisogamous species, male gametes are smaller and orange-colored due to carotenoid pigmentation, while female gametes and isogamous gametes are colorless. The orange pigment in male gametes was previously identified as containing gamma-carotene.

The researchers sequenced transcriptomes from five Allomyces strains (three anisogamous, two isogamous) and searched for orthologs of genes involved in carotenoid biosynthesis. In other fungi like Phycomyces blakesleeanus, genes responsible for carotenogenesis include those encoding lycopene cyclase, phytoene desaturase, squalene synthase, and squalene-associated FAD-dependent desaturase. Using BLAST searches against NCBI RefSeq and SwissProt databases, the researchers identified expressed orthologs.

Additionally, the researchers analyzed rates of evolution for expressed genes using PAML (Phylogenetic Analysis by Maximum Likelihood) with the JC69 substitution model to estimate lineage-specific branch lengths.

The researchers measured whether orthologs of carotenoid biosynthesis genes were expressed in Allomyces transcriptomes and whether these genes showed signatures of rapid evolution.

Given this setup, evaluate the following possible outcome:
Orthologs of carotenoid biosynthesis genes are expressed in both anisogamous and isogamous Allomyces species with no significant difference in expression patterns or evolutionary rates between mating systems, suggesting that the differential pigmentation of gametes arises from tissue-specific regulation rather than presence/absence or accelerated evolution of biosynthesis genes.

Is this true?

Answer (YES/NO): NO